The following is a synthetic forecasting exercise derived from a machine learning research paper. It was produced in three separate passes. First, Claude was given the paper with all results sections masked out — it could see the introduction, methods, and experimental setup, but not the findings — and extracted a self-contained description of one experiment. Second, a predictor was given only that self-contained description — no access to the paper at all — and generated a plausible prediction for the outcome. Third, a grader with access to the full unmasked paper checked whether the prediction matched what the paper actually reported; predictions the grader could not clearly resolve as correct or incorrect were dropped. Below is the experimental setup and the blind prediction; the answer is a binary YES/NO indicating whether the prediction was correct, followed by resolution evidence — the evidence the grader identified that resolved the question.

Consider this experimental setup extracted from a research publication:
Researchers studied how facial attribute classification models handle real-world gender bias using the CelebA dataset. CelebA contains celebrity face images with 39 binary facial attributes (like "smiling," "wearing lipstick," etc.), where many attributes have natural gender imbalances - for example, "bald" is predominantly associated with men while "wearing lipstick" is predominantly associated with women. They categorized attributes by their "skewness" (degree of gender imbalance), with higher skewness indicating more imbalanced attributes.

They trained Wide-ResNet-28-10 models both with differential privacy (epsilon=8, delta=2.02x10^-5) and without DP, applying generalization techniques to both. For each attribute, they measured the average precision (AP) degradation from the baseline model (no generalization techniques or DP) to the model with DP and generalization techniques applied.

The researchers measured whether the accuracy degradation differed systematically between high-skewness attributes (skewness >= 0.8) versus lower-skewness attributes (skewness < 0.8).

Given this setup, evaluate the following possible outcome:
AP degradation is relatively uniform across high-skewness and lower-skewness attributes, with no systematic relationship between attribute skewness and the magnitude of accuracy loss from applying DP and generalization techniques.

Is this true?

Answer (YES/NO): NO